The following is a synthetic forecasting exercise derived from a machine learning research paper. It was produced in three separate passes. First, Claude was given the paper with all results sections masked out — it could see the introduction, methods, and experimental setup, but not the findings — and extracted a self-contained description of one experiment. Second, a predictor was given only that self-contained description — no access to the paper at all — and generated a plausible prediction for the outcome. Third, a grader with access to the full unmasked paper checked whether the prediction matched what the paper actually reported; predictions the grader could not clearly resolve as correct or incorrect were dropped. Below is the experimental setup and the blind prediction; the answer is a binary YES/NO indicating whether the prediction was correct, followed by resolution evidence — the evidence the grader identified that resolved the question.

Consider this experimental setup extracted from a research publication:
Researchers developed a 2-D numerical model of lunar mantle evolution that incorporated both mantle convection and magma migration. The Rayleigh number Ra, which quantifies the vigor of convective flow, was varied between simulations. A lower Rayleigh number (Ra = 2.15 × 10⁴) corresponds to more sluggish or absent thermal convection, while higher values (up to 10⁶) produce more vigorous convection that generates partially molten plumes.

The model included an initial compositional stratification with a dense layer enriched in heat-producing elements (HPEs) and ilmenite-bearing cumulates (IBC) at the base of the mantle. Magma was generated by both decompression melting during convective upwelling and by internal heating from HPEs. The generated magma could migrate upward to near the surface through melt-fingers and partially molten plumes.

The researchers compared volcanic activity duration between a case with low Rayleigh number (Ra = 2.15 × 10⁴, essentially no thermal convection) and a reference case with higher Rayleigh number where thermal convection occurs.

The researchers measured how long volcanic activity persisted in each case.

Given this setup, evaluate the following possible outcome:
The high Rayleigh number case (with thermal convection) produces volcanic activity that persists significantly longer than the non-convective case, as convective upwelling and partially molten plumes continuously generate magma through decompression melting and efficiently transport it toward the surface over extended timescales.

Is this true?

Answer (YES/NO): YES